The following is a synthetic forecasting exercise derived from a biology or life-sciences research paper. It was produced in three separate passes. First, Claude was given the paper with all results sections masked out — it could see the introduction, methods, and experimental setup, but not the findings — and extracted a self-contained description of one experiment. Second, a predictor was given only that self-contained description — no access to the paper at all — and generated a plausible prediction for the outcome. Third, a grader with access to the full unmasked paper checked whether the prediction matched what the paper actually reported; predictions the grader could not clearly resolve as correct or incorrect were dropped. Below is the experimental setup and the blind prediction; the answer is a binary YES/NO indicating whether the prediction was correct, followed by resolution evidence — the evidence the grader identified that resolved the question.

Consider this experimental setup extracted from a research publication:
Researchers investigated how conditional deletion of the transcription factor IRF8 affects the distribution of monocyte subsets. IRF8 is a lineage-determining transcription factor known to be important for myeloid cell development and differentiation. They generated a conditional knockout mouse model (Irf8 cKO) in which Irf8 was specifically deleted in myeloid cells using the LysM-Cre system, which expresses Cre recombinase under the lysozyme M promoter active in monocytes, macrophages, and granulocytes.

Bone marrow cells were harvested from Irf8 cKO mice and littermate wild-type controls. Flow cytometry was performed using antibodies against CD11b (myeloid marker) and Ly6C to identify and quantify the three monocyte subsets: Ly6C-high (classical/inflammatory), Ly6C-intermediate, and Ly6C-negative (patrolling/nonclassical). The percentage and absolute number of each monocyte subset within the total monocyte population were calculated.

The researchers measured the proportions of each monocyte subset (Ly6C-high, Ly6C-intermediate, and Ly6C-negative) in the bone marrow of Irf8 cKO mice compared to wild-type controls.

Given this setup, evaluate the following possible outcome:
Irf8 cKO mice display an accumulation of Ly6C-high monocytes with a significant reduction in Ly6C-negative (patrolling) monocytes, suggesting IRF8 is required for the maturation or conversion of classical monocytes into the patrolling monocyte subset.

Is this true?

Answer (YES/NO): NO